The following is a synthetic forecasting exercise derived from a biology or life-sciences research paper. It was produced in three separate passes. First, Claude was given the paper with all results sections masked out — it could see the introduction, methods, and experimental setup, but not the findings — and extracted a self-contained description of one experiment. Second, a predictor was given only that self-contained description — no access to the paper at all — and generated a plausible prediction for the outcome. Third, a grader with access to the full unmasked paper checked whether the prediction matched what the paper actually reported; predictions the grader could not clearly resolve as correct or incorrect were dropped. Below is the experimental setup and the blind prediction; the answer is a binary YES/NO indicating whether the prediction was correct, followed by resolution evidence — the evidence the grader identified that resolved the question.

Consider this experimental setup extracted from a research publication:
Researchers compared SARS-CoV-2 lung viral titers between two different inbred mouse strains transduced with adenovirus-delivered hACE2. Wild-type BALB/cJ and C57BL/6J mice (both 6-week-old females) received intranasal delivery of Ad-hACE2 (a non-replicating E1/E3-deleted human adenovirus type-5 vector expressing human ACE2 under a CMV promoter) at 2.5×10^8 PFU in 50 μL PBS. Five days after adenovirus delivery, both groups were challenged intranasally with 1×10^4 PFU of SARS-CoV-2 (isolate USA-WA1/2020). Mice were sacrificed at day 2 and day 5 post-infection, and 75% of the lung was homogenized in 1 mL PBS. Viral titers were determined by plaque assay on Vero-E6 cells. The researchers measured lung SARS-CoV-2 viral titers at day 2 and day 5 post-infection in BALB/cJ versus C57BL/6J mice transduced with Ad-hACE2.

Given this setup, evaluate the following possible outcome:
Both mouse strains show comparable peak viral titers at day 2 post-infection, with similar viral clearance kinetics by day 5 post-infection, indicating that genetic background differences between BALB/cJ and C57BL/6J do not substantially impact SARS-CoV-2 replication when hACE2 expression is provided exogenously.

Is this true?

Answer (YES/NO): NO